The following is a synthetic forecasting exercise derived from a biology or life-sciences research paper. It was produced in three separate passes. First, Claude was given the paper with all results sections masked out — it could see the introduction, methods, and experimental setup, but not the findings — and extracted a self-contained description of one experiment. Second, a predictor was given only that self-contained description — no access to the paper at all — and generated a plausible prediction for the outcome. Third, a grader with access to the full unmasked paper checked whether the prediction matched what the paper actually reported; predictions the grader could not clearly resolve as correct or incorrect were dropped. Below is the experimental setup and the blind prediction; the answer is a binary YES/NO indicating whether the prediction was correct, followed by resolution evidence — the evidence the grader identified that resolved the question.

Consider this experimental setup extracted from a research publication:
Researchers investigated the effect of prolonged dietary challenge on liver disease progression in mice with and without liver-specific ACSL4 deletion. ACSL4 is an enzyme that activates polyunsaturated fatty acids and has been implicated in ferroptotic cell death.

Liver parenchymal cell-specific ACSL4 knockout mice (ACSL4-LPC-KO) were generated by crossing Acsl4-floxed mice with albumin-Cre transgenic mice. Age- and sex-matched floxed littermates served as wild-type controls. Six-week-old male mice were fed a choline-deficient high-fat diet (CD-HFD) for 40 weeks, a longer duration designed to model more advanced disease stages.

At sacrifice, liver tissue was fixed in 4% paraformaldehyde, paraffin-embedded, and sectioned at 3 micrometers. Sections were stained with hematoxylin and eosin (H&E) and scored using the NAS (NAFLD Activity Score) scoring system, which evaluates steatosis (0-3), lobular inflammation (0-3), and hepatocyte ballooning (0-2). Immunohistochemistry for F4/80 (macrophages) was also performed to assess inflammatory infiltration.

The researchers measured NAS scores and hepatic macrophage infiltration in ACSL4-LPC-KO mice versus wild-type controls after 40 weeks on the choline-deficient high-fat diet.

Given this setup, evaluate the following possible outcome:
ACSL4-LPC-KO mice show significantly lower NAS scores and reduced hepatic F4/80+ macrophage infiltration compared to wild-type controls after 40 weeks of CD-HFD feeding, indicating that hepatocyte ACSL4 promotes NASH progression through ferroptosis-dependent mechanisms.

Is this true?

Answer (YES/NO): NO